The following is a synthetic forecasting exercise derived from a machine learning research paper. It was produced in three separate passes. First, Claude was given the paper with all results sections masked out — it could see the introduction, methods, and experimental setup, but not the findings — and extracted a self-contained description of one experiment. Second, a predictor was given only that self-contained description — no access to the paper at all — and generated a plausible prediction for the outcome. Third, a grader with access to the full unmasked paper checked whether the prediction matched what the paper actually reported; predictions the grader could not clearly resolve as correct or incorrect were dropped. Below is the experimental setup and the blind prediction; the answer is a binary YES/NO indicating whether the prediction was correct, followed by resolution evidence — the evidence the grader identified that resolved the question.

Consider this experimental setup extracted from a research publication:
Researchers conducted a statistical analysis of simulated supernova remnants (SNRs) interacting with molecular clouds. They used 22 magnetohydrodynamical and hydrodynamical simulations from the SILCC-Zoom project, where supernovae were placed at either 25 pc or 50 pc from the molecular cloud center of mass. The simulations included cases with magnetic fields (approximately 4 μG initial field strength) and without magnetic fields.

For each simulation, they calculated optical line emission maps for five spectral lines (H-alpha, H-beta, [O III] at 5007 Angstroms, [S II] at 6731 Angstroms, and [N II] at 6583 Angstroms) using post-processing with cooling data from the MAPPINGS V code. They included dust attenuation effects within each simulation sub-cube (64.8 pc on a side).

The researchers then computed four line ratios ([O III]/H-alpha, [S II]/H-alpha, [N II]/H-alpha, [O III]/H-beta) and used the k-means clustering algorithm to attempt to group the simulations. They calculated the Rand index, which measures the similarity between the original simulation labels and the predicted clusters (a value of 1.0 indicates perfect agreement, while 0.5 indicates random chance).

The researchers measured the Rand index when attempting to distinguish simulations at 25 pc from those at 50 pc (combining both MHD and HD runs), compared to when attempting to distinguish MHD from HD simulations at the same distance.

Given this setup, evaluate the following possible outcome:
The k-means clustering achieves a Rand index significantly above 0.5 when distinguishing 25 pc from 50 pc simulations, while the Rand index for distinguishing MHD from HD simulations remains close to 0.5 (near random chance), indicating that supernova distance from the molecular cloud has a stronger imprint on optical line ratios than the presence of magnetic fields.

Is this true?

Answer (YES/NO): YES